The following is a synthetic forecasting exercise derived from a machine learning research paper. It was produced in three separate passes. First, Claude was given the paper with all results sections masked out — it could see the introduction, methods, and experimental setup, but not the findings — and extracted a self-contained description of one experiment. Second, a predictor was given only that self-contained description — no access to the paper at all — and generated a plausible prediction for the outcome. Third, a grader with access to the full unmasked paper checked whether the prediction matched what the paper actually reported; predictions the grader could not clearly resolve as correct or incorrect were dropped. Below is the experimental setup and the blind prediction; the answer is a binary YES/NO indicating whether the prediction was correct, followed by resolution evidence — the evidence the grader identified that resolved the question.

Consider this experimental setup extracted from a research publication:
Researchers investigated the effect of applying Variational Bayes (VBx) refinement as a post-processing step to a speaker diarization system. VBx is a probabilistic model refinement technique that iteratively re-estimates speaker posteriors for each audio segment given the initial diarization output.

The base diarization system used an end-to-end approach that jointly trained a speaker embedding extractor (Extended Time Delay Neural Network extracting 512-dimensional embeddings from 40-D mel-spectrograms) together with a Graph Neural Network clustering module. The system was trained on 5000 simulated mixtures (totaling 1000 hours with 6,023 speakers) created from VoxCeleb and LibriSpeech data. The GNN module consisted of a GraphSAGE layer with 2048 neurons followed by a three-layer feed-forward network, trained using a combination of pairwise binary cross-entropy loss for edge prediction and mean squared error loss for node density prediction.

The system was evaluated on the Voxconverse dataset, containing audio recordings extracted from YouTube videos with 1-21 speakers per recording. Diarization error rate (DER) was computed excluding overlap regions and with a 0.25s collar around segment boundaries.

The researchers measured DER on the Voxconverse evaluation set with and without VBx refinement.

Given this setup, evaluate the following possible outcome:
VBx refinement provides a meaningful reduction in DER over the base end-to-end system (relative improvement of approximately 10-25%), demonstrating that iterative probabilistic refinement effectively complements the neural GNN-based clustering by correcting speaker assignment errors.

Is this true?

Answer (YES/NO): NO